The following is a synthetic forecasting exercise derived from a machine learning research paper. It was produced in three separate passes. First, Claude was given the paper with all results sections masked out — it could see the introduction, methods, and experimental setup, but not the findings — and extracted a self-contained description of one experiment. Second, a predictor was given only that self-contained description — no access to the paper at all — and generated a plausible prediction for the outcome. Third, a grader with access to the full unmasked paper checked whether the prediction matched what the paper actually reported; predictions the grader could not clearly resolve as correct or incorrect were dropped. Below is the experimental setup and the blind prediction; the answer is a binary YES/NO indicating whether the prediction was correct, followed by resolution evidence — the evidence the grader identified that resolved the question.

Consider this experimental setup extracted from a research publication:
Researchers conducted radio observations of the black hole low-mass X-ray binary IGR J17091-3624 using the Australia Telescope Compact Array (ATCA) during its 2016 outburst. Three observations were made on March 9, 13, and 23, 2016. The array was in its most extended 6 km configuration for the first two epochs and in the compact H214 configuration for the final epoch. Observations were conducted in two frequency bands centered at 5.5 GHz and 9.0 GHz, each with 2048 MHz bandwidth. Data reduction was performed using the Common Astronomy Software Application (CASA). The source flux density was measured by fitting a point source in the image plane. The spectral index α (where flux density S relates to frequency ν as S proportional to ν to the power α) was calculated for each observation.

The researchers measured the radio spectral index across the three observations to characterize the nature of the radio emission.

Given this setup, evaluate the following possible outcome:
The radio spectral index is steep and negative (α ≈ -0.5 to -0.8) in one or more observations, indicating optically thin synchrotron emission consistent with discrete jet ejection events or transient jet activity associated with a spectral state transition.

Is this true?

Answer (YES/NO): NO